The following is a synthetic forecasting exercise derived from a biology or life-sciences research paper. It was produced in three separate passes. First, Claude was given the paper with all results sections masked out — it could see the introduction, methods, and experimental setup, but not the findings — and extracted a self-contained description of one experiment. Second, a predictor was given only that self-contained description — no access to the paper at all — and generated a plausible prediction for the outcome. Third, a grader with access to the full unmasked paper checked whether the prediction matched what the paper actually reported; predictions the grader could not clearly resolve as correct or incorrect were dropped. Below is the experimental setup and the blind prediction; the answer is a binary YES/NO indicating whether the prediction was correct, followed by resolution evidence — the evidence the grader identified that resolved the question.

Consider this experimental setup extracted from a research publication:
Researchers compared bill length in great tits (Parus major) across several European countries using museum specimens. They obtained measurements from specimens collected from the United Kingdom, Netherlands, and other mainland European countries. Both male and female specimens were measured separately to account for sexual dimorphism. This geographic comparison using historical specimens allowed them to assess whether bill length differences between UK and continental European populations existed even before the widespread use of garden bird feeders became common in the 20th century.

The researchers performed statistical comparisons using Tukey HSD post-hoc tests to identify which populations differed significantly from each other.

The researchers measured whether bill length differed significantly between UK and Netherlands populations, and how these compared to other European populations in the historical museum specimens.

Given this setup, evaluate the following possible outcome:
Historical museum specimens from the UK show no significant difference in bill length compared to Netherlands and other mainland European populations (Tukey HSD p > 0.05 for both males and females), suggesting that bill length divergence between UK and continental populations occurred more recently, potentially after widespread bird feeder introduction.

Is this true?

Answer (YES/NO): NO